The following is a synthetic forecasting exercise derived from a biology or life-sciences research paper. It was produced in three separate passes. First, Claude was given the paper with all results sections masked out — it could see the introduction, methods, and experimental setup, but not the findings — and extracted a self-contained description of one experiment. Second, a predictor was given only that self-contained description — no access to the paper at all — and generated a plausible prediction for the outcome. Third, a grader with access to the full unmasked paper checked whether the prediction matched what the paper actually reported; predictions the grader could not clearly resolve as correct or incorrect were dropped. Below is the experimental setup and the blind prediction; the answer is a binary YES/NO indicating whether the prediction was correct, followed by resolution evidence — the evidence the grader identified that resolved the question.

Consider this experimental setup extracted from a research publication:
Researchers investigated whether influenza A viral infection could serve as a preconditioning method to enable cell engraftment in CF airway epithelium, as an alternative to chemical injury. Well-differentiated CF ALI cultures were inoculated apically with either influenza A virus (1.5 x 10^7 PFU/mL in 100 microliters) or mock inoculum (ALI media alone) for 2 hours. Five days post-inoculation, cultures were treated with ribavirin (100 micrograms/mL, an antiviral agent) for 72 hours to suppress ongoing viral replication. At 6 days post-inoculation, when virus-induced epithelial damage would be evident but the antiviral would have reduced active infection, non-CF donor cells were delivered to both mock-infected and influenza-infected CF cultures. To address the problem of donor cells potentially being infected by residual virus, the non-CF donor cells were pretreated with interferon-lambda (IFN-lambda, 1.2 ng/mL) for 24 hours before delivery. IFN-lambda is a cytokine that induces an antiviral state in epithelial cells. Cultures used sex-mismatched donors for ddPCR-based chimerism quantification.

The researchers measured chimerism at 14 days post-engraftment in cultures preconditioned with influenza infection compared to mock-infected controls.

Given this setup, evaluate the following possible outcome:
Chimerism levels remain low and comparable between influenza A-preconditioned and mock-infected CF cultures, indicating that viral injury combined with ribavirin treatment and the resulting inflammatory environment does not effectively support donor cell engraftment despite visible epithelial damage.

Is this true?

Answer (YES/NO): NO